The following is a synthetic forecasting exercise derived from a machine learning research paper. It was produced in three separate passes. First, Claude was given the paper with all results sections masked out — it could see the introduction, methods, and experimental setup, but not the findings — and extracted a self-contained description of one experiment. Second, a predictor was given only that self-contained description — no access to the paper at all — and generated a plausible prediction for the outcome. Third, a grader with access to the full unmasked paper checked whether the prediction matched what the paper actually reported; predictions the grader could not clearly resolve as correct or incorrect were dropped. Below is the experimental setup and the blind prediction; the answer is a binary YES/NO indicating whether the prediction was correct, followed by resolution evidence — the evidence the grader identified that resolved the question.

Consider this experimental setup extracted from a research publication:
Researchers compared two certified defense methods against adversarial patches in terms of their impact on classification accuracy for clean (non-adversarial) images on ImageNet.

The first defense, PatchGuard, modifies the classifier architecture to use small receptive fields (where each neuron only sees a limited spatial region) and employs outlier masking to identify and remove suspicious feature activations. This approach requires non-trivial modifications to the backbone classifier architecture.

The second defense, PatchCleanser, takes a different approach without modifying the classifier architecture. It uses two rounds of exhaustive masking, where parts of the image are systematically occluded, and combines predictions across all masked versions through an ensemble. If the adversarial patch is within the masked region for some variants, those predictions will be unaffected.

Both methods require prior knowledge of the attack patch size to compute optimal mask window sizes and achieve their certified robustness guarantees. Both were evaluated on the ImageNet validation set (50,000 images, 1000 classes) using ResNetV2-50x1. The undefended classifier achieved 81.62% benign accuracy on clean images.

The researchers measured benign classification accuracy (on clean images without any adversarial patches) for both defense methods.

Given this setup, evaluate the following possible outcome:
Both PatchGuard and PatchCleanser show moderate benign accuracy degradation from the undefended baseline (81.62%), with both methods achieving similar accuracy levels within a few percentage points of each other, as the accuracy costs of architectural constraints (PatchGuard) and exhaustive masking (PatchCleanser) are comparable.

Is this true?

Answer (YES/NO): NO